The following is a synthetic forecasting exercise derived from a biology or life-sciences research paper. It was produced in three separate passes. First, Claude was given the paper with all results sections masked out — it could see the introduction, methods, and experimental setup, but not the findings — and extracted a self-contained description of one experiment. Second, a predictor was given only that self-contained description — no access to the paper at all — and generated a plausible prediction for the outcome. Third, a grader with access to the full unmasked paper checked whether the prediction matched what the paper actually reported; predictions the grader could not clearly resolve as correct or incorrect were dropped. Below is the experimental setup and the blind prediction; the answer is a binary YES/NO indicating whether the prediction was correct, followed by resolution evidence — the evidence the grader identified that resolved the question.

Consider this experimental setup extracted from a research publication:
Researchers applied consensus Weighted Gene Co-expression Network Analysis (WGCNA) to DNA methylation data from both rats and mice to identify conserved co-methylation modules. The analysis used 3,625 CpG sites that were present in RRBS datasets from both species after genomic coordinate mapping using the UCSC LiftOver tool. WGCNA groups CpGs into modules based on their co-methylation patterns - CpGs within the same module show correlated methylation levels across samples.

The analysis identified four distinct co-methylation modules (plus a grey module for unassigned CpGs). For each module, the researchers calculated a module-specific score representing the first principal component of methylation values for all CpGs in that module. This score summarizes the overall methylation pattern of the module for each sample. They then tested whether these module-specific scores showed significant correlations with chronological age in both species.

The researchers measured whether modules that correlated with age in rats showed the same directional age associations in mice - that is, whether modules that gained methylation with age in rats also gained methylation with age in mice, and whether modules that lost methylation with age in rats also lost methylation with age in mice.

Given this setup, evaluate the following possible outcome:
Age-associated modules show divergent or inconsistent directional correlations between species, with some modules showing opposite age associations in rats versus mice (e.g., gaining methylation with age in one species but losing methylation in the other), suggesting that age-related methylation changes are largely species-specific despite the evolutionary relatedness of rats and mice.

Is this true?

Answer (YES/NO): NO